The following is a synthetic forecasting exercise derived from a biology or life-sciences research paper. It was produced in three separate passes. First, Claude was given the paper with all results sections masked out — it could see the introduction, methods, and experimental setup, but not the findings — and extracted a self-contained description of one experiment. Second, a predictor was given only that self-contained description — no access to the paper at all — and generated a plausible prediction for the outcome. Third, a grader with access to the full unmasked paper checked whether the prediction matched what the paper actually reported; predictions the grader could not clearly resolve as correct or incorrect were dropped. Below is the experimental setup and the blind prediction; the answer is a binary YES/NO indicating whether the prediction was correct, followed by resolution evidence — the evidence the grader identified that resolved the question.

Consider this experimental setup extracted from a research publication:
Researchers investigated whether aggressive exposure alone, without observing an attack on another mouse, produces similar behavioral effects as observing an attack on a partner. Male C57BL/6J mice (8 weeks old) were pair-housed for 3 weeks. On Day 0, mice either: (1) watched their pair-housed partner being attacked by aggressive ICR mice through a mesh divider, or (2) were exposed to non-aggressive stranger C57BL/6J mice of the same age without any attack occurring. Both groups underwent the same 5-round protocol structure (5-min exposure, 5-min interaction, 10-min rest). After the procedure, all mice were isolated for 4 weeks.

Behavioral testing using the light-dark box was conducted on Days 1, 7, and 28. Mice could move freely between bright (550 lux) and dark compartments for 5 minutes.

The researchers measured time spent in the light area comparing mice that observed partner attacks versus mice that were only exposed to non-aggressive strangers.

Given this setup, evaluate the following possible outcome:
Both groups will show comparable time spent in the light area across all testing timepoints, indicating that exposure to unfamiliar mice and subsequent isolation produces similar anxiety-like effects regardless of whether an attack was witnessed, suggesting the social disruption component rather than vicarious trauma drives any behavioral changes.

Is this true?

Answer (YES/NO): NO